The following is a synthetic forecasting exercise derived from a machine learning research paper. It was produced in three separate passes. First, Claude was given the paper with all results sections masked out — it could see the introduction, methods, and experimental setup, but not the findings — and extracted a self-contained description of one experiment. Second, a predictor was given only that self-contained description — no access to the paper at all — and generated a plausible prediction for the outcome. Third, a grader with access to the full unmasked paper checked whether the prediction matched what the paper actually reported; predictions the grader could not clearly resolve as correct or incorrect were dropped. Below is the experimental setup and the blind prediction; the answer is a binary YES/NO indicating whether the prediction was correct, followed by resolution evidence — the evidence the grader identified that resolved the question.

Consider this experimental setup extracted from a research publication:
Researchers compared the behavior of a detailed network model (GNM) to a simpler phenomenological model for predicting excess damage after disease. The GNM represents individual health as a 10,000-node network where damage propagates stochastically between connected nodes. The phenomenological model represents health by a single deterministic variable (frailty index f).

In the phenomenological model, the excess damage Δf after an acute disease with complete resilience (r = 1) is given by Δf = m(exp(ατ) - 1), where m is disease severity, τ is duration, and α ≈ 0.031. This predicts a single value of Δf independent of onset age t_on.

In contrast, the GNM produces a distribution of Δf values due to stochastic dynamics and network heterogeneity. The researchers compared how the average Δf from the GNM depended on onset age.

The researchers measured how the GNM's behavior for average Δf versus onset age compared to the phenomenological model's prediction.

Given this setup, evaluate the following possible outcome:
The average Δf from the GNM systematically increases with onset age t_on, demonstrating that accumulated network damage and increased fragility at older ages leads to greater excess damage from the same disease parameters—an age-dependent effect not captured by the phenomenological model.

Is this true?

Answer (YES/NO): YES